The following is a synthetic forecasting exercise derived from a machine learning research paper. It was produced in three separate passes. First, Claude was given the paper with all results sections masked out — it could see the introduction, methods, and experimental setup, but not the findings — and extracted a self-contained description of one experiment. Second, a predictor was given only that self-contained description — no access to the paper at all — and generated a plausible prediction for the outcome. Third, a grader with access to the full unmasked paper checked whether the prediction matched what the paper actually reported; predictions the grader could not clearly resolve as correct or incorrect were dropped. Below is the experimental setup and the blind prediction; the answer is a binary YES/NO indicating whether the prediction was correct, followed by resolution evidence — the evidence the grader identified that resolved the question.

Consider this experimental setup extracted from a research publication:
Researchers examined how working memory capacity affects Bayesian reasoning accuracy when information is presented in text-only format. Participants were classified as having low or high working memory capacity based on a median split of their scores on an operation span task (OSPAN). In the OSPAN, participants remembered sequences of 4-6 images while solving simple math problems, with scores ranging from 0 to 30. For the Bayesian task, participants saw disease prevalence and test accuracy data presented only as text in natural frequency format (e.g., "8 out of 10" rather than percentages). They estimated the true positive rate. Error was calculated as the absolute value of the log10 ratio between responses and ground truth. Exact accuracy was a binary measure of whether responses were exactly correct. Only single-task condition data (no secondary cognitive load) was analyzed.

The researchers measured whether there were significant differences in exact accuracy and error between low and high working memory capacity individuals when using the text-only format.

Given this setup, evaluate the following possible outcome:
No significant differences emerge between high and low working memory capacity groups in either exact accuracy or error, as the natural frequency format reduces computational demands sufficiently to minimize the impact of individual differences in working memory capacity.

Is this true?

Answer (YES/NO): NO